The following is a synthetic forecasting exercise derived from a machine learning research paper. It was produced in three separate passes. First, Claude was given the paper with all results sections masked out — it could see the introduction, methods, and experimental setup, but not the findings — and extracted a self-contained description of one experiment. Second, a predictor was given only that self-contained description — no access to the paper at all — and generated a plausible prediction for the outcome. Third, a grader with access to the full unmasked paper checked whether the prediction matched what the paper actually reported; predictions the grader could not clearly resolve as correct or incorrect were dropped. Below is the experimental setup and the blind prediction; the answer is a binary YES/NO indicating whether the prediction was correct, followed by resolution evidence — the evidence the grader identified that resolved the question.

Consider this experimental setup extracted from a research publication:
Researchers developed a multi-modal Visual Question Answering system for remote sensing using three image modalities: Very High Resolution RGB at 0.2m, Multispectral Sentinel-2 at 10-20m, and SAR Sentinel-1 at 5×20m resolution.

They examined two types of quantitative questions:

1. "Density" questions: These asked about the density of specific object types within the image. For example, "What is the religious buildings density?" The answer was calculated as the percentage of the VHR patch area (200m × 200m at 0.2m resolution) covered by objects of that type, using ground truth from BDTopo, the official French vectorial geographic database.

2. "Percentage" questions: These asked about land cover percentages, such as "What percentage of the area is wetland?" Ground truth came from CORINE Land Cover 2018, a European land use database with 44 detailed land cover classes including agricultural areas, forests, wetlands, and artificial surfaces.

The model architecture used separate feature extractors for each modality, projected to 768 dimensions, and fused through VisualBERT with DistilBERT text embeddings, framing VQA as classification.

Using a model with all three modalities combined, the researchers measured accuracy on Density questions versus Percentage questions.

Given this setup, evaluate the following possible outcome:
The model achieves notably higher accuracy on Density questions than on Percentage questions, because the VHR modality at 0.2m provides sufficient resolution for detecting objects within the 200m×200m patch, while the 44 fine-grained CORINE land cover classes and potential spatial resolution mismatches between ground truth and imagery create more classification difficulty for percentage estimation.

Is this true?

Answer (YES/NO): NO